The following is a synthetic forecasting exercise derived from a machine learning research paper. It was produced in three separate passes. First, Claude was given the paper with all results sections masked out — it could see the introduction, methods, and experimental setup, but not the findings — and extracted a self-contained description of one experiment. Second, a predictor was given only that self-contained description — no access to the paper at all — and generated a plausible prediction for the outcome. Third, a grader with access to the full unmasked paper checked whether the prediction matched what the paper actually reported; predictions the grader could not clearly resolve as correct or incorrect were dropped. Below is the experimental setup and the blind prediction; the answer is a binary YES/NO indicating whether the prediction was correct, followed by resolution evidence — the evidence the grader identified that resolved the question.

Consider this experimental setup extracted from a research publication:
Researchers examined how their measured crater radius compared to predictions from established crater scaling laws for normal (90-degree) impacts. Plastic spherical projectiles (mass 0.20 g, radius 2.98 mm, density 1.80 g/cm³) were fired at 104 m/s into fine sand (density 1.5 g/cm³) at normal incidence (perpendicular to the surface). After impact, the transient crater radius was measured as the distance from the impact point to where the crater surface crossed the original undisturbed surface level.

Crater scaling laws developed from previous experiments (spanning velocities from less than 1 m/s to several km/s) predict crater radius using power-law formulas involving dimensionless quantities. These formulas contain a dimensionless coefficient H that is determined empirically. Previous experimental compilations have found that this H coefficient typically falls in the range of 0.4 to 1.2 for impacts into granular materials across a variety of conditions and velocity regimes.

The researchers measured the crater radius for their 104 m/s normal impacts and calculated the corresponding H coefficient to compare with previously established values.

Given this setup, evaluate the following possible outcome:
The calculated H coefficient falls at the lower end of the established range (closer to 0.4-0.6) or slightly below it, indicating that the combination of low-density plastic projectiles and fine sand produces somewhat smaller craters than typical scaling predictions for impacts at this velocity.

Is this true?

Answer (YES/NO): NO